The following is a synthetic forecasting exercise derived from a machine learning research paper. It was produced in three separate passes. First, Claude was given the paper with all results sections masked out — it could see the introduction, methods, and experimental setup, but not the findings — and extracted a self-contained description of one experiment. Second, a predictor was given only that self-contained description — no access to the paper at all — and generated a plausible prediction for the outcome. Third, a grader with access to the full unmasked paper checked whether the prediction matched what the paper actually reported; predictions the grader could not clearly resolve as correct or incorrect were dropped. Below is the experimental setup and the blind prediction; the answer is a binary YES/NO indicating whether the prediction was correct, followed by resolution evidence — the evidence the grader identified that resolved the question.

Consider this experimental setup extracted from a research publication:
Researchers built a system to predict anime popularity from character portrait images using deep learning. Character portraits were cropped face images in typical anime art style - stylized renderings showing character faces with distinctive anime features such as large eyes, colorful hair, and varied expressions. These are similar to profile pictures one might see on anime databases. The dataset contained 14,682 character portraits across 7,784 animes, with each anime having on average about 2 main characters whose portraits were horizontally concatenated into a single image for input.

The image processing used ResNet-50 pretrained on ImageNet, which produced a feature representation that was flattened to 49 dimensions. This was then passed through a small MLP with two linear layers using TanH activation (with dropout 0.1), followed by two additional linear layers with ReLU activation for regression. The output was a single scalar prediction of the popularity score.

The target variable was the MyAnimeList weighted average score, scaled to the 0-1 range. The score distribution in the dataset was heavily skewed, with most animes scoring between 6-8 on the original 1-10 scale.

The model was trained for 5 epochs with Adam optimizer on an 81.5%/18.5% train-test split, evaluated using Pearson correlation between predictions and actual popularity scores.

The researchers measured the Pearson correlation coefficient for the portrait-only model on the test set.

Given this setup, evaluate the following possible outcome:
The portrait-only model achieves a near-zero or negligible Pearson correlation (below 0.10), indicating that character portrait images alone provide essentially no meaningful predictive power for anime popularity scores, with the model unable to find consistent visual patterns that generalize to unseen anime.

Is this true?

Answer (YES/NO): NO